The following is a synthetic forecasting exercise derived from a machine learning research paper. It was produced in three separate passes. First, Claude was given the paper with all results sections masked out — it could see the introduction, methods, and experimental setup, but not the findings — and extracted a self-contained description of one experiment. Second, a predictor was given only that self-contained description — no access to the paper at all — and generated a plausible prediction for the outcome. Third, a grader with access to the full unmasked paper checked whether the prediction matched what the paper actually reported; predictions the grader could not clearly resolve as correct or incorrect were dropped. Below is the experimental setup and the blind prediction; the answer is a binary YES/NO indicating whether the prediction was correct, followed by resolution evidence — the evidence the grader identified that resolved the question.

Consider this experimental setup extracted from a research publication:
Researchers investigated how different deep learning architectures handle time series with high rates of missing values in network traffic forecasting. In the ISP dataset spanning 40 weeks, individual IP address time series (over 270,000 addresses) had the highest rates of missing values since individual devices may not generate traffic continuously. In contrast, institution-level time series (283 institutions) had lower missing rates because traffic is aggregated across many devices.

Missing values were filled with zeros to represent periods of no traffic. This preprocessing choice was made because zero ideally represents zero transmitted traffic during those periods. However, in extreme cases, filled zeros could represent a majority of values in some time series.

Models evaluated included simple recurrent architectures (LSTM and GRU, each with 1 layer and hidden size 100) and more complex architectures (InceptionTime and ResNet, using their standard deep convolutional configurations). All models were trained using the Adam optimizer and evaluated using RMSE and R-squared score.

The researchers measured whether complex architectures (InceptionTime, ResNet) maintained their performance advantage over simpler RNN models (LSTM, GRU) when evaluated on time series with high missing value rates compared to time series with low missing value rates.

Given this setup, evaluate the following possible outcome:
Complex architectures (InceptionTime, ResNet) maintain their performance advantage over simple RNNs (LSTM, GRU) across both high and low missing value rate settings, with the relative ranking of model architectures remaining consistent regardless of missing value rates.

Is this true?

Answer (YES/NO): NO